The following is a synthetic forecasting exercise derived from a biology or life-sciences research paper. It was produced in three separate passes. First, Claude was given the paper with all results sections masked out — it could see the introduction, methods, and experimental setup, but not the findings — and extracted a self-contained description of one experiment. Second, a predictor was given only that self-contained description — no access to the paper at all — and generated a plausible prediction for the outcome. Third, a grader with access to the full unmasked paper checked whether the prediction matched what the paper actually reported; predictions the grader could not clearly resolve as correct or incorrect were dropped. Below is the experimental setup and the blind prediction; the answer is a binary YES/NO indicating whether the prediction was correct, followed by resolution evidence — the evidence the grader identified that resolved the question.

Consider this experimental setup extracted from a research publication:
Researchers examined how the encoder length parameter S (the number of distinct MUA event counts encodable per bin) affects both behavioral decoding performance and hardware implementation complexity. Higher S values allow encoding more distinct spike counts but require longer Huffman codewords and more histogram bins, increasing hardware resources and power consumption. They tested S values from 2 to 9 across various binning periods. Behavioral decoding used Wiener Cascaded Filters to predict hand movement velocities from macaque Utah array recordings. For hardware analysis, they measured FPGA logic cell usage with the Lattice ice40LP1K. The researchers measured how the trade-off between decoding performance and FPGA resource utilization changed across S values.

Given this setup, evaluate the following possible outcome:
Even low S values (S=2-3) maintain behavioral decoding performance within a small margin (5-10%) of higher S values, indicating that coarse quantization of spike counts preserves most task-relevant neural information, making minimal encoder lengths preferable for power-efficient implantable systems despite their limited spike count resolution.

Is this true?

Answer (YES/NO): NO